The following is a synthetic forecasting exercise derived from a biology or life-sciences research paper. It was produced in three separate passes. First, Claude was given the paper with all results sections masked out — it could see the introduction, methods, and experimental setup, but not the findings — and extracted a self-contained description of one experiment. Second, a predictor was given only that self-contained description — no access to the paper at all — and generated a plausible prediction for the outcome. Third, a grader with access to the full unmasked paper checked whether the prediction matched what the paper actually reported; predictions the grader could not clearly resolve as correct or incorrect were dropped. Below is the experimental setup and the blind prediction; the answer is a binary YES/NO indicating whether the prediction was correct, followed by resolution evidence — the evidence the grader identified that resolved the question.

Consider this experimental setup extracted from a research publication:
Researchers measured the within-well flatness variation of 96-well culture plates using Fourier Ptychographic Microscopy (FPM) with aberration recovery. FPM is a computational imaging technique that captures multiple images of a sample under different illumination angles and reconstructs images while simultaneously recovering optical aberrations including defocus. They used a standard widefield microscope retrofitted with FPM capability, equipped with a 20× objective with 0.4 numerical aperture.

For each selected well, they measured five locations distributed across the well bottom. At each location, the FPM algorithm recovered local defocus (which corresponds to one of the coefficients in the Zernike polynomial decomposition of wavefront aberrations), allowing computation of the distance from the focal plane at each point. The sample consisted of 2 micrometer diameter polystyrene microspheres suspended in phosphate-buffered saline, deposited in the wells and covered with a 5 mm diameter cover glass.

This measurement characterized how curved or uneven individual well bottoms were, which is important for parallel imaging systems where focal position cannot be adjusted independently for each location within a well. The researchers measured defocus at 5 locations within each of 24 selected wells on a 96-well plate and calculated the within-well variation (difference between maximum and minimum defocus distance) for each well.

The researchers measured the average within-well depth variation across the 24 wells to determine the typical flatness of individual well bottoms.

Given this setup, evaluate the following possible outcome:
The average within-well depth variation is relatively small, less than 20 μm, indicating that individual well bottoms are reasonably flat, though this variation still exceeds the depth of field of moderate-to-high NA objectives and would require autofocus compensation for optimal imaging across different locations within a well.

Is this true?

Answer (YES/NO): NO